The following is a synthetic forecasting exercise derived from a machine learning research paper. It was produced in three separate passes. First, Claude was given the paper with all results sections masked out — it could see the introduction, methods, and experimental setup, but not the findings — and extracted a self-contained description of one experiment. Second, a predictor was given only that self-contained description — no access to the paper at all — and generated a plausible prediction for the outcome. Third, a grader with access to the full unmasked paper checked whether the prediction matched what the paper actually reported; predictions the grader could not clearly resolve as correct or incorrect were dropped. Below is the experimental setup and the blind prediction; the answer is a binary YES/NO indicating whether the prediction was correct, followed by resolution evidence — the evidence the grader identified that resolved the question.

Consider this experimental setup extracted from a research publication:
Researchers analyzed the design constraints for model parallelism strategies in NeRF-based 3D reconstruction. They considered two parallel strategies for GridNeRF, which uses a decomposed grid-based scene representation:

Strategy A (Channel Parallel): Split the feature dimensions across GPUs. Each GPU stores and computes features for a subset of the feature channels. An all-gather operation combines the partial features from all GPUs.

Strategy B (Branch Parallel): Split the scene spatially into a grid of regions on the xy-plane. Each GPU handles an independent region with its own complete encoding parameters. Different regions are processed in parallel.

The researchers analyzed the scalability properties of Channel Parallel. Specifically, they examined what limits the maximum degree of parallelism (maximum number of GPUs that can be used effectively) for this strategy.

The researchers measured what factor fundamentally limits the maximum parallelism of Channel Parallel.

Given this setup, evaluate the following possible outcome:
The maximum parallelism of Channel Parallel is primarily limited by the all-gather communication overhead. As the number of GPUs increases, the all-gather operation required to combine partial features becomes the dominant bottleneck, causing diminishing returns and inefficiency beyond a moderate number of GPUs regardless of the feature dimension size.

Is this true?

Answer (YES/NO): NO